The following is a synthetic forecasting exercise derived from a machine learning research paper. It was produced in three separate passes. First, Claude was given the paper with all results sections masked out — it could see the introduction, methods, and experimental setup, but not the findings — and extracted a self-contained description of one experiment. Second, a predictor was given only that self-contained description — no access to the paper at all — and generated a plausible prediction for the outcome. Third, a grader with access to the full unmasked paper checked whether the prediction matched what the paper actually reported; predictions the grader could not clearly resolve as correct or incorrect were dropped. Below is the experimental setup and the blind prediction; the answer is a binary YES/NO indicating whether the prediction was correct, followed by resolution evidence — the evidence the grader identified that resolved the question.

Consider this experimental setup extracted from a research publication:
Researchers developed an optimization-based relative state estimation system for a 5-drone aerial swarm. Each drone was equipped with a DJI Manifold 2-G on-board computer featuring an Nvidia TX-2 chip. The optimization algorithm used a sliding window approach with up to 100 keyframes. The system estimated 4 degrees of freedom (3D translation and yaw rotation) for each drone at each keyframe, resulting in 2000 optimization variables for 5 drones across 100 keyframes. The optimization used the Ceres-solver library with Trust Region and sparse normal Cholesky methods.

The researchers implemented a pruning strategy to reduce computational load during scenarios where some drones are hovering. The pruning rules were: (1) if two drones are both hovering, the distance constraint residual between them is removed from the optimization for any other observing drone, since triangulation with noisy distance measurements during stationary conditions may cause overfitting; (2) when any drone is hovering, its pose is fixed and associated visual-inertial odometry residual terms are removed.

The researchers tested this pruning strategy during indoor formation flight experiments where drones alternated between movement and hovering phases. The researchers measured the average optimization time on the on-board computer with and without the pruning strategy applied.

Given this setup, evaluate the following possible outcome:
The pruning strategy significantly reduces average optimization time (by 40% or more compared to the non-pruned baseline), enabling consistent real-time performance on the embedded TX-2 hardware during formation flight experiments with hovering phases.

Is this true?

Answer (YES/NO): YES